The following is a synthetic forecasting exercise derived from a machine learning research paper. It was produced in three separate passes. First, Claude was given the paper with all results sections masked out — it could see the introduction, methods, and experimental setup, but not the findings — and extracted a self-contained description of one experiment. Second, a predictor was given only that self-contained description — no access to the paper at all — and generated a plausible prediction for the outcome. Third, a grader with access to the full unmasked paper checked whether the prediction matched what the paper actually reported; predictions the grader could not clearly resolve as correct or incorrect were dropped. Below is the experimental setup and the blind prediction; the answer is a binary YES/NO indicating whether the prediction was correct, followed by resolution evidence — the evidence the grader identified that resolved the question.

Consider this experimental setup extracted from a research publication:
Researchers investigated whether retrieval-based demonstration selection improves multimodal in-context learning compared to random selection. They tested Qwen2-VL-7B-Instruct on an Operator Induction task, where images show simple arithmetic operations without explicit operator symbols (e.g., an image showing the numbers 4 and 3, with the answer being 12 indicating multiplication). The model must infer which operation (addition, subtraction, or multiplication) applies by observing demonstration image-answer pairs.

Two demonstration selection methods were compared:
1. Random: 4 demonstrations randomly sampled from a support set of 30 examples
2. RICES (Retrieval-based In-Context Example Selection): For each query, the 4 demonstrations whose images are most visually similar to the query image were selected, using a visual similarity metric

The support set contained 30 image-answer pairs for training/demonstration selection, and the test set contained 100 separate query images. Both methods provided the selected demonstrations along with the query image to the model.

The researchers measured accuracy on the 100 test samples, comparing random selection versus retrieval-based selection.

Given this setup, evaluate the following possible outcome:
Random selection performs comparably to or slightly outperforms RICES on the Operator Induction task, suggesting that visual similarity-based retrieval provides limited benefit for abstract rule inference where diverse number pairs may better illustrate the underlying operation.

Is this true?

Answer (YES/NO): YES